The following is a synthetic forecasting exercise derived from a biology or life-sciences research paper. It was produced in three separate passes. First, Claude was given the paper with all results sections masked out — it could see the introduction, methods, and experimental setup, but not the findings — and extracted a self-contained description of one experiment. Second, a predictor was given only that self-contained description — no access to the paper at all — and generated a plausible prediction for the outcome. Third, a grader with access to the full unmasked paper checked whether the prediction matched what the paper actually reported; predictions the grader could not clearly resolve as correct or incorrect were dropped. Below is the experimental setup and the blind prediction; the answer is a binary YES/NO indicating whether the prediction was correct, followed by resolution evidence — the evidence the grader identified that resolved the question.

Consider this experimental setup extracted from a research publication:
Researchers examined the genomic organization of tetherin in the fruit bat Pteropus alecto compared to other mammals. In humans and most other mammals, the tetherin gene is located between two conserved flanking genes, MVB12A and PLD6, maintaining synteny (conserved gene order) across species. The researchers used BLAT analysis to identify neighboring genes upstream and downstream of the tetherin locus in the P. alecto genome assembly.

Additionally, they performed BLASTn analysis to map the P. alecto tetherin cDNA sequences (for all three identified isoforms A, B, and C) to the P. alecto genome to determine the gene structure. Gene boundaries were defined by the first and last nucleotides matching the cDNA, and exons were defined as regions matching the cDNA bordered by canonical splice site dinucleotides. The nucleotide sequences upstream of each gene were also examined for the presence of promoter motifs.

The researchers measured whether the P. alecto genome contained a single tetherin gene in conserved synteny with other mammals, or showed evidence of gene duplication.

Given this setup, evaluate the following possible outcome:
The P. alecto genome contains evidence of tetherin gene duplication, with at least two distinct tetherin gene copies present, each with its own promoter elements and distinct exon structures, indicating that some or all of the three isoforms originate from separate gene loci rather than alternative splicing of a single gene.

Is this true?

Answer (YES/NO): NO